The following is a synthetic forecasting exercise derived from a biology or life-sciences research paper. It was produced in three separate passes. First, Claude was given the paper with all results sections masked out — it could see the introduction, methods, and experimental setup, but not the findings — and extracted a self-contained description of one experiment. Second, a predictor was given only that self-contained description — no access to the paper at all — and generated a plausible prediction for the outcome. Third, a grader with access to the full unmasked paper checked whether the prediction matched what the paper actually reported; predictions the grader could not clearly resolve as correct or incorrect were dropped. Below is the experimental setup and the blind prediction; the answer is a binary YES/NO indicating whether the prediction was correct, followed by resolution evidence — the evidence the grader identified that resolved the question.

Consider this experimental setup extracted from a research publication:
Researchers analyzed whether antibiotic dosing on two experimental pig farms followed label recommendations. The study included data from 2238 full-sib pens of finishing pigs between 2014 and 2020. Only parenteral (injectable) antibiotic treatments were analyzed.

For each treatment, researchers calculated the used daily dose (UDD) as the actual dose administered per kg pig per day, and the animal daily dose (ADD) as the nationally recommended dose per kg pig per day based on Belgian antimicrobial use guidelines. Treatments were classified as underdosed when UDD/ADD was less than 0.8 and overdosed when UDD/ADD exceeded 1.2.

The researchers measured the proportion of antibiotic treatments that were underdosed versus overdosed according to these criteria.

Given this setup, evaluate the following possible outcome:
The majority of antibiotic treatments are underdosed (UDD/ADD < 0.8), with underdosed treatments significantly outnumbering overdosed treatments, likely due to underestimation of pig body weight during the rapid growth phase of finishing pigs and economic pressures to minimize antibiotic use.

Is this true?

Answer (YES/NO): NO